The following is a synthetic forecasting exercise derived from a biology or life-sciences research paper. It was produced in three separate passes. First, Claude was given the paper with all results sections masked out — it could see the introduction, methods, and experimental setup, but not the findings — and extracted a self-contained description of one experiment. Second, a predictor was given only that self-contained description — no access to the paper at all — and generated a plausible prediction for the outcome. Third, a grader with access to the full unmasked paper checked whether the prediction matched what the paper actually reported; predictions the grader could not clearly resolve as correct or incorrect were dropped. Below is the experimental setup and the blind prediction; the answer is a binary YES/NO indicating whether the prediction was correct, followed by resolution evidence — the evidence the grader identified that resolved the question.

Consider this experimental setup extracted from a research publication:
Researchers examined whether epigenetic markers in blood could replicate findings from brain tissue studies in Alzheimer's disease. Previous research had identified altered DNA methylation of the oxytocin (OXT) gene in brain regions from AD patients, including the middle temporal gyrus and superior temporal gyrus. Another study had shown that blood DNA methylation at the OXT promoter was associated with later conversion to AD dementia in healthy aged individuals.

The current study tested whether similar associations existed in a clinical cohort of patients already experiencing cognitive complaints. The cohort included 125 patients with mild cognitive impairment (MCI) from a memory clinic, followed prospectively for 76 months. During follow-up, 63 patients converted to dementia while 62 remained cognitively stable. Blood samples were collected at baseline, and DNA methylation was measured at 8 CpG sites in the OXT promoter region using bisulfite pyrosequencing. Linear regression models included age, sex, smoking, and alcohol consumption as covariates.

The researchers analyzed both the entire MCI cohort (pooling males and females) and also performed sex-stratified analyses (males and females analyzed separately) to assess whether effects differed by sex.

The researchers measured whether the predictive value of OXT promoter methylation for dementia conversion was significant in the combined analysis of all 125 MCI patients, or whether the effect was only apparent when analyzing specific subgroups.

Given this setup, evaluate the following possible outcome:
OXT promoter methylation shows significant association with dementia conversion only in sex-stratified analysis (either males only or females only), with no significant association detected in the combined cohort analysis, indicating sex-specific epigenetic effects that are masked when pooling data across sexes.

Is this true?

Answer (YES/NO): YES